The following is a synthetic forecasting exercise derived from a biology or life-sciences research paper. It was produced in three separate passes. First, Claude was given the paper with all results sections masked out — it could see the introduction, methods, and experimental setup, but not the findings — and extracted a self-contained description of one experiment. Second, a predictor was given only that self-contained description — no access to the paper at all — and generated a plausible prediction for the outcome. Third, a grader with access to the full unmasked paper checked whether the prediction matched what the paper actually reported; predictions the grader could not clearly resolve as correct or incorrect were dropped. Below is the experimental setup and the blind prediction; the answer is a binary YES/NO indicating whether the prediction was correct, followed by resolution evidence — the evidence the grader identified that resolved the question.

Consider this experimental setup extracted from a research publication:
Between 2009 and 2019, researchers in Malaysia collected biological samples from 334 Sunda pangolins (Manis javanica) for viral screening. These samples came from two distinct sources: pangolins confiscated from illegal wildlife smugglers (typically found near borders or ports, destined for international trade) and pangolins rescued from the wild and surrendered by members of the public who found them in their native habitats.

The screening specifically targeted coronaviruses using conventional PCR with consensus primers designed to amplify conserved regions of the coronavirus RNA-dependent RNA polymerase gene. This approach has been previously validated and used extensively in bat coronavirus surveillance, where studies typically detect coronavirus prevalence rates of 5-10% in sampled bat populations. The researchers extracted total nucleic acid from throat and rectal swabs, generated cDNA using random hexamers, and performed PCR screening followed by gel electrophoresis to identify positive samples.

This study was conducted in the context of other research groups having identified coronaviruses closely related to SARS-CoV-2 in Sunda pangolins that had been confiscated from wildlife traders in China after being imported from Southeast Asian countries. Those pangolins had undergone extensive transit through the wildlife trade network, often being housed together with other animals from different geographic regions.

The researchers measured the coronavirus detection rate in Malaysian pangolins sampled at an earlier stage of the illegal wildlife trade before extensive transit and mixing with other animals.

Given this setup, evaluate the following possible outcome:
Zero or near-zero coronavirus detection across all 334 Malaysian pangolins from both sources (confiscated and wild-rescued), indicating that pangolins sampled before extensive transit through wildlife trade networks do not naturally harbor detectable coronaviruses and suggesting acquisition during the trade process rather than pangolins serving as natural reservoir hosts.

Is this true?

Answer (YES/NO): YES